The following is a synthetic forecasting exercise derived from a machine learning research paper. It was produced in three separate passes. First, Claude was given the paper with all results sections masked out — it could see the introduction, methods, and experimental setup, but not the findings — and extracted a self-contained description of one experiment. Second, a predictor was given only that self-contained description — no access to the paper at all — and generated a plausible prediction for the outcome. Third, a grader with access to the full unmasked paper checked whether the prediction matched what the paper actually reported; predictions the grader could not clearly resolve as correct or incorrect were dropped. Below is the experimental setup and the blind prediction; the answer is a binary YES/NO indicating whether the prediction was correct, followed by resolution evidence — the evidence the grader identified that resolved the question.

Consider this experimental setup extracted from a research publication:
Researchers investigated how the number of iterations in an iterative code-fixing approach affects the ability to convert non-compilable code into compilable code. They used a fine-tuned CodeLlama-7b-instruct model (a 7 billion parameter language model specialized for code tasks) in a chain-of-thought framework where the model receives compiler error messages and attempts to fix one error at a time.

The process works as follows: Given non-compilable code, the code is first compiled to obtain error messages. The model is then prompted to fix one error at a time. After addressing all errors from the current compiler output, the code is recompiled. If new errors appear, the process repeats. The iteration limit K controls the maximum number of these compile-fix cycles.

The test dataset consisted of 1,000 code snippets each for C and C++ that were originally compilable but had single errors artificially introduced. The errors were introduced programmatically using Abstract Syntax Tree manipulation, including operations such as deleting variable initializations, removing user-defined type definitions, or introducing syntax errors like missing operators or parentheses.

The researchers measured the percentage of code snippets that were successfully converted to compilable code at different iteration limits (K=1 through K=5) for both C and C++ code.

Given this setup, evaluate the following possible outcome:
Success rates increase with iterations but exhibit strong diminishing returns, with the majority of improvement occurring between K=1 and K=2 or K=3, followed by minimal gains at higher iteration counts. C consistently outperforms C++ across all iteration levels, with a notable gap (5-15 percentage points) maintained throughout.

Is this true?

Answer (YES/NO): NO